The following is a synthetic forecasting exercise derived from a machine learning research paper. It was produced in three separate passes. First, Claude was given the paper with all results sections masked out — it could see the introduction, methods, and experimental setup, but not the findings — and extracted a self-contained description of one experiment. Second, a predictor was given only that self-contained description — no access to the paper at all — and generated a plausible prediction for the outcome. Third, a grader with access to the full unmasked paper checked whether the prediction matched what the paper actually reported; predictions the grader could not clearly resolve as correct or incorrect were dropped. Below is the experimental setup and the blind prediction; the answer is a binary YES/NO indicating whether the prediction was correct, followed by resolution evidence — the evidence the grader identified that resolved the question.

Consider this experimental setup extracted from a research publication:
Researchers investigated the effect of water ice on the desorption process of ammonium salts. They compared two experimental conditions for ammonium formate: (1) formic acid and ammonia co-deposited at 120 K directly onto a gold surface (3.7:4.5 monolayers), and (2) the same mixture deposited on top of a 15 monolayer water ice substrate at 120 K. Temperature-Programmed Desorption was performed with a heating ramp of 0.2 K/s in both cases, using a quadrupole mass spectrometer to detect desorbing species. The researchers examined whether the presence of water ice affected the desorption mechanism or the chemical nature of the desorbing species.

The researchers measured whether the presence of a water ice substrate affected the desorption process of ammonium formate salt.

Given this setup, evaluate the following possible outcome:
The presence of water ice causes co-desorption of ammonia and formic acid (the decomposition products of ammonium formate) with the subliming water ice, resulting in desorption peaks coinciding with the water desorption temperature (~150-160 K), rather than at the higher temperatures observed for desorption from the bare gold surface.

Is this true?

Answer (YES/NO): NO